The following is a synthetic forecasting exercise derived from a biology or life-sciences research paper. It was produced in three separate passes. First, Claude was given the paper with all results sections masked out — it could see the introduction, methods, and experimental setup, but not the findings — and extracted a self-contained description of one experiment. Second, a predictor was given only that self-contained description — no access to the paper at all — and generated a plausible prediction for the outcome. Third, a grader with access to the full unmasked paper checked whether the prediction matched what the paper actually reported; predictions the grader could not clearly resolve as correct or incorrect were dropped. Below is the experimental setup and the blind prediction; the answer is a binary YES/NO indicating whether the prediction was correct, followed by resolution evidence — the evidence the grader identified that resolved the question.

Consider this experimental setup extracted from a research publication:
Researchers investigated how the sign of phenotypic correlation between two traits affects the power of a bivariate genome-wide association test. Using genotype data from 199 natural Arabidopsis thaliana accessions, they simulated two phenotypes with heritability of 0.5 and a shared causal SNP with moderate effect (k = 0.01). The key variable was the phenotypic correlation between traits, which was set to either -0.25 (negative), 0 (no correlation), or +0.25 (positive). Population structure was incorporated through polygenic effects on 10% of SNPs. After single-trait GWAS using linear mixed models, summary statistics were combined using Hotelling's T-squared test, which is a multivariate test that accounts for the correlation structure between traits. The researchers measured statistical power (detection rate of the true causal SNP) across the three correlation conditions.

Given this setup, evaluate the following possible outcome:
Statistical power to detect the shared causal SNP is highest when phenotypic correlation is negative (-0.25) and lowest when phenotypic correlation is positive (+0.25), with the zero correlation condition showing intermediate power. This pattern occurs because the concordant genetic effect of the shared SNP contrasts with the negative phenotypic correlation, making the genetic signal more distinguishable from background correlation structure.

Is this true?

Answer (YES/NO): YES